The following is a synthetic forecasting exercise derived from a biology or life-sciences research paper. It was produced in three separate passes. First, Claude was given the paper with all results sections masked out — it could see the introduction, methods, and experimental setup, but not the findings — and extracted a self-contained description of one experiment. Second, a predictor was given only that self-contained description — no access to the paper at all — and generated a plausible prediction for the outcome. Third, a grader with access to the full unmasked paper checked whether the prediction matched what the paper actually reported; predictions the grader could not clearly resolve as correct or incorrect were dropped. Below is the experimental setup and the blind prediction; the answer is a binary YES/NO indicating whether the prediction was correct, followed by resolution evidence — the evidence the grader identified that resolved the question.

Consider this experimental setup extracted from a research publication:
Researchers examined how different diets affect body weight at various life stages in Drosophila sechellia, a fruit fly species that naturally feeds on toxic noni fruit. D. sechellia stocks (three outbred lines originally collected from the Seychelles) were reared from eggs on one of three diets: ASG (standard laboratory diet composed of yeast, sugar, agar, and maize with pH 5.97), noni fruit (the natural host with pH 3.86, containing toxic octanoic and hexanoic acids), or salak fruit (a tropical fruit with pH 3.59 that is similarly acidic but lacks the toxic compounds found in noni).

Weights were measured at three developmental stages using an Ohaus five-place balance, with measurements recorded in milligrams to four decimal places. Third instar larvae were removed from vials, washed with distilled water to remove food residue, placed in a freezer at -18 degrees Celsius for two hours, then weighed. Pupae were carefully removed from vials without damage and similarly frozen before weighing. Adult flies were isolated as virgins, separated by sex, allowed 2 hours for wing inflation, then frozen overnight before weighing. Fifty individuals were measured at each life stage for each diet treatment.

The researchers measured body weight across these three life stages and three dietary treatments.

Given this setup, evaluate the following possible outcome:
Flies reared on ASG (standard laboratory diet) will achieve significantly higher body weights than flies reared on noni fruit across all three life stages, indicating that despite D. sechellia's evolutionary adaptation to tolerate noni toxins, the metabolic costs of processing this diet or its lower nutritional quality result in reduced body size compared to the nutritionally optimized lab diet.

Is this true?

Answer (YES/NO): NO